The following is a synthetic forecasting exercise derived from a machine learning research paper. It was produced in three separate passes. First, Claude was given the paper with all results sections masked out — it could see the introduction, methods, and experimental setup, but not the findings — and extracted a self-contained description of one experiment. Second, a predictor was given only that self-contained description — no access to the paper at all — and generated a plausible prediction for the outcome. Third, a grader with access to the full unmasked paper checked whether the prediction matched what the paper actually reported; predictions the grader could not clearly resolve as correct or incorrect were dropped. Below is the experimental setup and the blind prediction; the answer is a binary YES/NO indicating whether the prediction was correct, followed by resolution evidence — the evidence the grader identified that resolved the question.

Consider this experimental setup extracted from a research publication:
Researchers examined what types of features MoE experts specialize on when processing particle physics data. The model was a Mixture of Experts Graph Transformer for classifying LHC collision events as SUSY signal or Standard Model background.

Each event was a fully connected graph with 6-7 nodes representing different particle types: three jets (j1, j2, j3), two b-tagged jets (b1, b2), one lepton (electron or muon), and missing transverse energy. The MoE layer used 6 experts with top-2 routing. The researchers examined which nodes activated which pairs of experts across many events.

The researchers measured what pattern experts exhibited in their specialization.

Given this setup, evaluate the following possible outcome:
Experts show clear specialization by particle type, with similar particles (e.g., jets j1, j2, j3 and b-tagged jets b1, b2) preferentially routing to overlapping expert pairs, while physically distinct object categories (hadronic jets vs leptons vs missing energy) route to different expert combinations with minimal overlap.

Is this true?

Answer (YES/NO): NO